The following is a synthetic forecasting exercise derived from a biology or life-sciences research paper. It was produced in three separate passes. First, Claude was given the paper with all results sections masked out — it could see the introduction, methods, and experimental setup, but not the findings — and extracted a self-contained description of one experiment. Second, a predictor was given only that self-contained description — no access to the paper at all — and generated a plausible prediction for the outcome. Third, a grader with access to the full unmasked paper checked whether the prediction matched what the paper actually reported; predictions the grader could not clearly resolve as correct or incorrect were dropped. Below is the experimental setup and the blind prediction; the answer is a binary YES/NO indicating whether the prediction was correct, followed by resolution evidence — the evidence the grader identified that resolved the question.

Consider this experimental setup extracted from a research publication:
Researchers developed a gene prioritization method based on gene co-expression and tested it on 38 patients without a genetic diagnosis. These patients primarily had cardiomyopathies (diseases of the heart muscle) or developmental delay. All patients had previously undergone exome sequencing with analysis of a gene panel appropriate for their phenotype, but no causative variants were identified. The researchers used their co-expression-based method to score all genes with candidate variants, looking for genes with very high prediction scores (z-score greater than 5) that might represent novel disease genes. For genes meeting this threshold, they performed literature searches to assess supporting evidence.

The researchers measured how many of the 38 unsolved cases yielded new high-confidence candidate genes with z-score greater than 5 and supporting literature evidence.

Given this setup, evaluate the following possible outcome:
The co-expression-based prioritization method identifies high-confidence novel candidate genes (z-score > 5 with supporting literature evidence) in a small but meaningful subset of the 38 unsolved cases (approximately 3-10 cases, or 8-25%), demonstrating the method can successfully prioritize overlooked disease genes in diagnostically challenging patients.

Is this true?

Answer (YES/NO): YES